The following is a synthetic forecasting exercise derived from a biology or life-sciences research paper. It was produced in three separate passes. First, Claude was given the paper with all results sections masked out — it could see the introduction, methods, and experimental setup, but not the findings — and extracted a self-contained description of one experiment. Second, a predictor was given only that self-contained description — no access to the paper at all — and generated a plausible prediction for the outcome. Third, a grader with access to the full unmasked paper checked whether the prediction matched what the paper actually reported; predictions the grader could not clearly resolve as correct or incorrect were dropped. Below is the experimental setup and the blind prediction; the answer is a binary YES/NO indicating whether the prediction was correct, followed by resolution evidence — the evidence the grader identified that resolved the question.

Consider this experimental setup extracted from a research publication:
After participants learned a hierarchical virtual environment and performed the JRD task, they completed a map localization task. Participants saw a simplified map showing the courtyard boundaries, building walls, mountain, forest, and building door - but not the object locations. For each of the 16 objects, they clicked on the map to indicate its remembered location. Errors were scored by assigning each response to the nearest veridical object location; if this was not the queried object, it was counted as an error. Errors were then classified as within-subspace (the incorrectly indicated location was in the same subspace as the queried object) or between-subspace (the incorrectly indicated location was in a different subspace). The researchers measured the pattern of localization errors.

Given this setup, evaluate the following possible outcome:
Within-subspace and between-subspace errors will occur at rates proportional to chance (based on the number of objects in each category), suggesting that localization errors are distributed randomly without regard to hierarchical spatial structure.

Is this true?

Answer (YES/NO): NO